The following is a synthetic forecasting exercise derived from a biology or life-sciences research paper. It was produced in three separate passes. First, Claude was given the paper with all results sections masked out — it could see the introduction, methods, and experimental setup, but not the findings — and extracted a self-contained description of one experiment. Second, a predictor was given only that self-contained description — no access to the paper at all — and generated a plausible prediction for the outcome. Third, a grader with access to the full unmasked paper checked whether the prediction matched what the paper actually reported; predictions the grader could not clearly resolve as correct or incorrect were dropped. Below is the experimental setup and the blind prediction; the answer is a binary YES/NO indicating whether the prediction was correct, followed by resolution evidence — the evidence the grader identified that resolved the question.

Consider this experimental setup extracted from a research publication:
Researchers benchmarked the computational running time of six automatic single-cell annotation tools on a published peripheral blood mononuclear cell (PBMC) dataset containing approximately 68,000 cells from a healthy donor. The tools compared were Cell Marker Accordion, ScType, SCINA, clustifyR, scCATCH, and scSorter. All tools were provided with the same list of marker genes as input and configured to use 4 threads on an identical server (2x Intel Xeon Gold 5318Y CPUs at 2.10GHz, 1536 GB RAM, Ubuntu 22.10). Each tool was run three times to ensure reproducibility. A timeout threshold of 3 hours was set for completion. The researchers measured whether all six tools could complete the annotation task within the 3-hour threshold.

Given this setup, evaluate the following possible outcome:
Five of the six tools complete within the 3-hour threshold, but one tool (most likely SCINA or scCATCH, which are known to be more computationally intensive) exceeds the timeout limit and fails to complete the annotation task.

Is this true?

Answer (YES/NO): NO